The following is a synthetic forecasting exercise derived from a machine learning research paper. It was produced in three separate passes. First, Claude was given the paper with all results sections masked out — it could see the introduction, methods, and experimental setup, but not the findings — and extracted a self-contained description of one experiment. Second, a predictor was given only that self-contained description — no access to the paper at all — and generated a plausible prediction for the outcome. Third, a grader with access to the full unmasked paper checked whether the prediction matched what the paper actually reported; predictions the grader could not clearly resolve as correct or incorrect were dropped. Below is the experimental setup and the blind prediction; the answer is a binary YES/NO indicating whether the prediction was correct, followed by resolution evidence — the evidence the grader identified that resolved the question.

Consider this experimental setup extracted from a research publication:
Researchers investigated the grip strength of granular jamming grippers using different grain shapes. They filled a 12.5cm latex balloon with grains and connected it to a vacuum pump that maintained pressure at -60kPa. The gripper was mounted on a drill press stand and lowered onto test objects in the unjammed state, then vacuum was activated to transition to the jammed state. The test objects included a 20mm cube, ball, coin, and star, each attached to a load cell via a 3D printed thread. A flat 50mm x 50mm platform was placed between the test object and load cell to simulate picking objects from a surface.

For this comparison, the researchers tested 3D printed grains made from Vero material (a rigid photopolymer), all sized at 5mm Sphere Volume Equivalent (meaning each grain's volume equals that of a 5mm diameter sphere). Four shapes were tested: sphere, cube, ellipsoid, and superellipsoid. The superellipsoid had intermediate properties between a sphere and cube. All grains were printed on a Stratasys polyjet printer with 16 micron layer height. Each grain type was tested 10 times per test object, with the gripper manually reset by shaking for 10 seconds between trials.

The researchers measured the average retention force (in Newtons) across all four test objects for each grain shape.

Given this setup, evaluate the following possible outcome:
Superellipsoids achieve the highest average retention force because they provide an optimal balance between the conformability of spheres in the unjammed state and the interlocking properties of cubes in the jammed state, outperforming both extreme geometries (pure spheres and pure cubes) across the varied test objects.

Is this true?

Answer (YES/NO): NO